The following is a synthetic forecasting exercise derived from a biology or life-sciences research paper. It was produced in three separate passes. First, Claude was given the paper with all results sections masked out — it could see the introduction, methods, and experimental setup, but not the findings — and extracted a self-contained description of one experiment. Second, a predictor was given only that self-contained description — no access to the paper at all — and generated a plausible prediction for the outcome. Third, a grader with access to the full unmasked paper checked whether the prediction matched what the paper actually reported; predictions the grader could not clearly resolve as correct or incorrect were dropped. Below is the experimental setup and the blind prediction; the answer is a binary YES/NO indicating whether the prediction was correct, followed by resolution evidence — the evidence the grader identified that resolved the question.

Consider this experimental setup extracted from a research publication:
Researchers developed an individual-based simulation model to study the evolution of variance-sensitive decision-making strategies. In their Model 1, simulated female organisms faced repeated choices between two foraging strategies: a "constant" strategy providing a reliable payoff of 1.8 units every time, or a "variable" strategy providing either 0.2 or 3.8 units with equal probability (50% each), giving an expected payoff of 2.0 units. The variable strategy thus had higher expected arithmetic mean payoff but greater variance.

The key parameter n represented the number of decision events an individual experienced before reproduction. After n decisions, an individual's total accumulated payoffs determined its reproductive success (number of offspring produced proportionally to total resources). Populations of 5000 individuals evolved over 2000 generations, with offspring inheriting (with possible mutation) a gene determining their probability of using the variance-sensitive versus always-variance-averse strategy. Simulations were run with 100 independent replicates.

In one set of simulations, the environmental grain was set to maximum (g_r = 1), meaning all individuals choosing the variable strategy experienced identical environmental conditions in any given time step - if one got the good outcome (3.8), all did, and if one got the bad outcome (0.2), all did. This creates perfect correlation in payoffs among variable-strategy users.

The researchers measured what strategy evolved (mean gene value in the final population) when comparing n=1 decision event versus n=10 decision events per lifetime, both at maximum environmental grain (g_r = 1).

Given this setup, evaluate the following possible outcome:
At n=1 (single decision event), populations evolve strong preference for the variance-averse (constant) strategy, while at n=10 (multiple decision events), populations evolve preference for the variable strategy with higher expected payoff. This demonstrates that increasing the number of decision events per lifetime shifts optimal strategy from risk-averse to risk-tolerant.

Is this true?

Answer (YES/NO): YES